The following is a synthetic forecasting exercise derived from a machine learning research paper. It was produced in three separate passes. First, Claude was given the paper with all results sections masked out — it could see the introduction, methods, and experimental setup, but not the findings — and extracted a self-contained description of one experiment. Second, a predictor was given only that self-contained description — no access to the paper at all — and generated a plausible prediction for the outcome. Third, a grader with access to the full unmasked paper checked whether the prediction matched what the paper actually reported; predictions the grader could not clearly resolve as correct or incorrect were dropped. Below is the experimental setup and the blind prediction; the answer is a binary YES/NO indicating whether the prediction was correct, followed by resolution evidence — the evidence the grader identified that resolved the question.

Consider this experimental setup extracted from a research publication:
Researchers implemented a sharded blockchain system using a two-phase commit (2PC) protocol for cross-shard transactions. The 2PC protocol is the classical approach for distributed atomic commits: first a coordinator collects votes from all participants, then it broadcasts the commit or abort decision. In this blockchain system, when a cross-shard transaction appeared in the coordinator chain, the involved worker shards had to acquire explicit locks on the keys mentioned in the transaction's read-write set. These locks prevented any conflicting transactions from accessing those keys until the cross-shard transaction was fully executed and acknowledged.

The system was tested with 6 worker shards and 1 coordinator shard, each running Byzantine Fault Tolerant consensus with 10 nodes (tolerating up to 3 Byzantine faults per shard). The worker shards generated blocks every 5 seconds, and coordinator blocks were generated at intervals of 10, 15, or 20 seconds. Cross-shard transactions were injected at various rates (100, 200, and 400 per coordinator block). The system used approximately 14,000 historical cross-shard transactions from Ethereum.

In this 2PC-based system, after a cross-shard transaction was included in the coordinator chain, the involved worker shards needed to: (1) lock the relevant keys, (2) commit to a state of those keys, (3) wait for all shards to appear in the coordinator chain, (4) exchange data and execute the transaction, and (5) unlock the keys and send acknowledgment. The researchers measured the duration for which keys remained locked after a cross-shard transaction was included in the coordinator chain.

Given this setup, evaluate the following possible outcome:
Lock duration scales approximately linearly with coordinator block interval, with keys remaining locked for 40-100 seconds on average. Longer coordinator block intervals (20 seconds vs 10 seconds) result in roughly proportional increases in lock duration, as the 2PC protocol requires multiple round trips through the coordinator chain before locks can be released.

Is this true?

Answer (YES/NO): NO